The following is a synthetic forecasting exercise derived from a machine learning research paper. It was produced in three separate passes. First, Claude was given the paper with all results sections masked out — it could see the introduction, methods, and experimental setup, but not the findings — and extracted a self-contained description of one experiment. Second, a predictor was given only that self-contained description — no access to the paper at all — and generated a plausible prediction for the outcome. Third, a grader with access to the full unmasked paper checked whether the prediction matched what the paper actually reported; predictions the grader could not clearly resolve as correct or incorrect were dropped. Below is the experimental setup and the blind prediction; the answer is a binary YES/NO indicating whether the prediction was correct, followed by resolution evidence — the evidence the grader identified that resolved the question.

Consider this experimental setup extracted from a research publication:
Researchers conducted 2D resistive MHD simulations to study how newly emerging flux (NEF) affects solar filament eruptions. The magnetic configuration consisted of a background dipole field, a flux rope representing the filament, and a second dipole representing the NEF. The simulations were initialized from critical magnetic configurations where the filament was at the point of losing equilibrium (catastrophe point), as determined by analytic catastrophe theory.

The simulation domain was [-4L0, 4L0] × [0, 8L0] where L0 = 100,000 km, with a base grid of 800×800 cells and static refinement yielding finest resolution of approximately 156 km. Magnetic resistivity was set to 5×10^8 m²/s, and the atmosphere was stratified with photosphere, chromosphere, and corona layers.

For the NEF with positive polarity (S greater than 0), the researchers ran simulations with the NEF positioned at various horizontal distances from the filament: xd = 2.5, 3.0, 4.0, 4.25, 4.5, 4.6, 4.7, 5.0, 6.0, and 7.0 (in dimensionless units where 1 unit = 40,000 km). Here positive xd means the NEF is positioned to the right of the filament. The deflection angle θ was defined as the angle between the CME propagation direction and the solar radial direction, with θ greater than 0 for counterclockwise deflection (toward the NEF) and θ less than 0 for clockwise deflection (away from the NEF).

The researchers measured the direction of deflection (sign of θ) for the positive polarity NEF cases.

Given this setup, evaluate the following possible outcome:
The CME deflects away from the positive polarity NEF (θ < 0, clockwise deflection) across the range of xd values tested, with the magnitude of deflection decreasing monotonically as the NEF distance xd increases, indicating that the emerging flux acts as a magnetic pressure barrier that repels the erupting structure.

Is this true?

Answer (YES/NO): NO